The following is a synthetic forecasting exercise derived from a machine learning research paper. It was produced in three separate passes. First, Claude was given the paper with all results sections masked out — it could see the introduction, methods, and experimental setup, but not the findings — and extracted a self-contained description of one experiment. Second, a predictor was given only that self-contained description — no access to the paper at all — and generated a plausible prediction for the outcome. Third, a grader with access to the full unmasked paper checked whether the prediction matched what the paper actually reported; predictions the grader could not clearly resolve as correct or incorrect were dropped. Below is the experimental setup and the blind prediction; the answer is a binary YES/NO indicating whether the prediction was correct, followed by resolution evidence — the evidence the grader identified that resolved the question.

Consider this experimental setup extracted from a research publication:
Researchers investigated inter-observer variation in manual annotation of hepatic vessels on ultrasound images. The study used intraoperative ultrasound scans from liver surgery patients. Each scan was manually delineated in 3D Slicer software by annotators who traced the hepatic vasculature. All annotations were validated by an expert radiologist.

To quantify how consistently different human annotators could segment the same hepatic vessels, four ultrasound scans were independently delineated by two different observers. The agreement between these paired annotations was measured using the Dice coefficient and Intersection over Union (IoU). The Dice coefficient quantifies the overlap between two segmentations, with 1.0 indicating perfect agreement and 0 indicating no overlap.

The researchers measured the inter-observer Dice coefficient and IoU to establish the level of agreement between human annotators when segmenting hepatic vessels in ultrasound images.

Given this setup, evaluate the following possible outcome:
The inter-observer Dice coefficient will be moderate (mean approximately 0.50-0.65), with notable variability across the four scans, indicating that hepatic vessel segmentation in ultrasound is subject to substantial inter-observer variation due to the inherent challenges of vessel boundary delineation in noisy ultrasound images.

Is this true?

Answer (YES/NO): NO